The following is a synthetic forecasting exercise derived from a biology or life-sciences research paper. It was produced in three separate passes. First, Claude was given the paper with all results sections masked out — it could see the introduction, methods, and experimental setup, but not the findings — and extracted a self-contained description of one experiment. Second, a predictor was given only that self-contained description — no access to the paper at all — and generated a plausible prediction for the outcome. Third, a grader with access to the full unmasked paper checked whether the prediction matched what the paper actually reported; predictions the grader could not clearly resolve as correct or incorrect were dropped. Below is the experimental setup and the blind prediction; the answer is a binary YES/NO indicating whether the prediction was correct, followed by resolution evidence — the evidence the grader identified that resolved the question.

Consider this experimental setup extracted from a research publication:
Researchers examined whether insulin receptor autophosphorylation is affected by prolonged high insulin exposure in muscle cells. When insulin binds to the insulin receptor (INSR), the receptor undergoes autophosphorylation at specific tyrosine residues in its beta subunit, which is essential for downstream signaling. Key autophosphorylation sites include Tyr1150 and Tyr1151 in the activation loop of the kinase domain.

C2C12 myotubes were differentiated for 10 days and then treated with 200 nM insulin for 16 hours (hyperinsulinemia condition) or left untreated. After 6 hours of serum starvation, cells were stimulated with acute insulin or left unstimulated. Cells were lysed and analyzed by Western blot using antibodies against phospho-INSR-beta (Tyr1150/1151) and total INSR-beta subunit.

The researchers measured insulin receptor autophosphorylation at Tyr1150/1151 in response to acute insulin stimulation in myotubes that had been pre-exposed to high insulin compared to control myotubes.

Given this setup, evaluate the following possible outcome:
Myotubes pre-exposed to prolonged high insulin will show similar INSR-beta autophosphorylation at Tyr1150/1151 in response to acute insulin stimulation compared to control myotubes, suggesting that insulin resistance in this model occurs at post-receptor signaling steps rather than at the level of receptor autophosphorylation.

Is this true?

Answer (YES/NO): NO